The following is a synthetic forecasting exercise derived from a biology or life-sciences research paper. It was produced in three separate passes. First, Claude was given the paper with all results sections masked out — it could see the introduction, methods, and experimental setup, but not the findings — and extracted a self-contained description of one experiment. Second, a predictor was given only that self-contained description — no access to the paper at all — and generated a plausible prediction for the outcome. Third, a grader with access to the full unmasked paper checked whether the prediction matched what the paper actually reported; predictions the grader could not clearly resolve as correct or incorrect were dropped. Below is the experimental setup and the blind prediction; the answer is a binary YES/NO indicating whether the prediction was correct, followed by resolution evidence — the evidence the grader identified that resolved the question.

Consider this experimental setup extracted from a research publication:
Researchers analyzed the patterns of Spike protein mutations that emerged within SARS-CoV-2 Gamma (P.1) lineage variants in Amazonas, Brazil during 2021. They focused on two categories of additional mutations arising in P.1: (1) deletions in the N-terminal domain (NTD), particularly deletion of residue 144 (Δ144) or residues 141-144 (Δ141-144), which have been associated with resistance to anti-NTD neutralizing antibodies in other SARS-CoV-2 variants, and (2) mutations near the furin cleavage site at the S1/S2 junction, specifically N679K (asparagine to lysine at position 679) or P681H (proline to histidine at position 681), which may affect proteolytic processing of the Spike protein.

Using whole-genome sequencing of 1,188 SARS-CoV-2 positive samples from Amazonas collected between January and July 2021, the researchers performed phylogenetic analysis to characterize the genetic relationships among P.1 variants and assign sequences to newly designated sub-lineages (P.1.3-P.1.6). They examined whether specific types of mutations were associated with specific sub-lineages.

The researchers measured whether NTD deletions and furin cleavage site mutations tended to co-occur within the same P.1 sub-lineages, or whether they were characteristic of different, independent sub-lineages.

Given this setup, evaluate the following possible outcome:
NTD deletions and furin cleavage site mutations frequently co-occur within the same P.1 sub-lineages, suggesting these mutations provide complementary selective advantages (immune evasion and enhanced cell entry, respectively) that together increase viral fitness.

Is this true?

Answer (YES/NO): NO